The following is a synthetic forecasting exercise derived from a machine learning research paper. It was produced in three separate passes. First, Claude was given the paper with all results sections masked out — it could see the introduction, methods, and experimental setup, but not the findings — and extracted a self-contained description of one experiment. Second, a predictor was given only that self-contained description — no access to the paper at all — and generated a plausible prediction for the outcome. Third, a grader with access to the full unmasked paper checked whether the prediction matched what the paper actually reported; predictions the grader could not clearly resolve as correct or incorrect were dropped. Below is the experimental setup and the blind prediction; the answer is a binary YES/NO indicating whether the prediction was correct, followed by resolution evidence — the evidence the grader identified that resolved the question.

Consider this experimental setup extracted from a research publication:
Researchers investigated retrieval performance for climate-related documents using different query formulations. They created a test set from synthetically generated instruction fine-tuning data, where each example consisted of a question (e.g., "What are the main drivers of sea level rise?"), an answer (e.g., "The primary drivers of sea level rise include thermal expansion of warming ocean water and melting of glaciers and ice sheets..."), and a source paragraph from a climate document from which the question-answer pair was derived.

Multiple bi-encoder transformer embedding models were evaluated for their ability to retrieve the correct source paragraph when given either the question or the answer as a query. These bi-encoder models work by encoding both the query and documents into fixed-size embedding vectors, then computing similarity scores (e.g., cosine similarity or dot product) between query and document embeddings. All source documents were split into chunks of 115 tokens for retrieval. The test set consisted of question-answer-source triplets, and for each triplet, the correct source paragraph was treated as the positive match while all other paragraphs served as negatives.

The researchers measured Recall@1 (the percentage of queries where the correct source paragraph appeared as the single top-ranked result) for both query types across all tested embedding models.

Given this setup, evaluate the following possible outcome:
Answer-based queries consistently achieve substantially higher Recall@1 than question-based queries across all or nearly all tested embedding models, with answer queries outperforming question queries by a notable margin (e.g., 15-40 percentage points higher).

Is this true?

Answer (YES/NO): YES